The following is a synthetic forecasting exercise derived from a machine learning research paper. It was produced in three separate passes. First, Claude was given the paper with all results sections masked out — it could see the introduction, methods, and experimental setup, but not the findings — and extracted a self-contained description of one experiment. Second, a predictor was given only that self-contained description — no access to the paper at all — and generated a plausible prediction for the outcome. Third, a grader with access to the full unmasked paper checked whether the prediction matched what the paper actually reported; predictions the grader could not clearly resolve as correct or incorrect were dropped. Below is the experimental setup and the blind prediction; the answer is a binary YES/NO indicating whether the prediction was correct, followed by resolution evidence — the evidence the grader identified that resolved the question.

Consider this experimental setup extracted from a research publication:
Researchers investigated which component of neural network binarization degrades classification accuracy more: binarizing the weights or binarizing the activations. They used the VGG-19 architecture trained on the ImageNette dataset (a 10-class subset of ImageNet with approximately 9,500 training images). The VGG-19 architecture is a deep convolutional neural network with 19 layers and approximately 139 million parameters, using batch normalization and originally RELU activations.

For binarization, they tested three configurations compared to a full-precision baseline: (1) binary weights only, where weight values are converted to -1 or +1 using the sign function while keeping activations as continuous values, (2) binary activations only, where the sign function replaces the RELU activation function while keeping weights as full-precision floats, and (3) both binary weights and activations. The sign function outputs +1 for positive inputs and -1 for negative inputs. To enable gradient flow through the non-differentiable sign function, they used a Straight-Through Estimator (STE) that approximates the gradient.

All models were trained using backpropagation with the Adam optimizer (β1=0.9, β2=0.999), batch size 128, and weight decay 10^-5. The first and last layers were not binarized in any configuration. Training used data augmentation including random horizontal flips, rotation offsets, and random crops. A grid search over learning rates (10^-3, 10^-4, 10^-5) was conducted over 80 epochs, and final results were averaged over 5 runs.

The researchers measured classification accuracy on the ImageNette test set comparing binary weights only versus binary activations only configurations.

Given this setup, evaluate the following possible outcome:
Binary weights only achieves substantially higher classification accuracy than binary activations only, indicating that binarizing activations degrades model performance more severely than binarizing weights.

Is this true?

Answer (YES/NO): NO